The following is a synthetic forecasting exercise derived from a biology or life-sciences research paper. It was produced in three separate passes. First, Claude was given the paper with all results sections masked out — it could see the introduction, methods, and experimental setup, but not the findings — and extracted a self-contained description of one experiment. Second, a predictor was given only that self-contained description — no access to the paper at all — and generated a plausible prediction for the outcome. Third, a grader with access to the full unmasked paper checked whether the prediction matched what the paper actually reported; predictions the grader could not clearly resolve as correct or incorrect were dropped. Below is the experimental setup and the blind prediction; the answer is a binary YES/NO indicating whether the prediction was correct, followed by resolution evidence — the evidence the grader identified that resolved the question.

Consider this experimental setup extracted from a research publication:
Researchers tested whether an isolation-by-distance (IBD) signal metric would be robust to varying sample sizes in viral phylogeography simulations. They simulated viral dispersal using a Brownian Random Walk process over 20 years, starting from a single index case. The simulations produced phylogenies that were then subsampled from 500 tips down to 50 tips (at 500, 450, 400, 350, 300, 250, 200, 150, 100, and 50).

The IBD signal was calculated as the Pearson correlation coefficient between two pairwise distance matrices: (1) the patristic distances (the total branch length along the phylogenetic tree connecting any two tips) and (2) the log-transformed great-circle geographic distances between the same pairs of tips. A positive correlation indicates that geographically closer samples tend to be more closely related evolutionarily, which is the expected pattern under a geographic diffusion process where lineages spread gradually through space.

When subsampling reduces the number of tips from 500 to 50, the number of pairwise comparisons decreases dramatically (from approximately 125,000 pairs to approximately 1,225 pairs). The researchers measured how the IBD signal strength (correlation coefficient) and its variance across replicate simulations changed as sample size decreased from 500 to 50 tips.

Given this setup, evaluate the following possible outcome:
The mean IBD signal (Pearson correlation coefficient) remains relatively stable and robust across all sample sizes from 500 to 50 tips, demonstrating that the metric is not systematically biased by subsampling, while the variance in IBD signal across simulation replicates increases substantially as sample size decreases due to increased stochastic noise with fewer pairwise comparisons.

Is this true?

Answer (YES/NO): NO